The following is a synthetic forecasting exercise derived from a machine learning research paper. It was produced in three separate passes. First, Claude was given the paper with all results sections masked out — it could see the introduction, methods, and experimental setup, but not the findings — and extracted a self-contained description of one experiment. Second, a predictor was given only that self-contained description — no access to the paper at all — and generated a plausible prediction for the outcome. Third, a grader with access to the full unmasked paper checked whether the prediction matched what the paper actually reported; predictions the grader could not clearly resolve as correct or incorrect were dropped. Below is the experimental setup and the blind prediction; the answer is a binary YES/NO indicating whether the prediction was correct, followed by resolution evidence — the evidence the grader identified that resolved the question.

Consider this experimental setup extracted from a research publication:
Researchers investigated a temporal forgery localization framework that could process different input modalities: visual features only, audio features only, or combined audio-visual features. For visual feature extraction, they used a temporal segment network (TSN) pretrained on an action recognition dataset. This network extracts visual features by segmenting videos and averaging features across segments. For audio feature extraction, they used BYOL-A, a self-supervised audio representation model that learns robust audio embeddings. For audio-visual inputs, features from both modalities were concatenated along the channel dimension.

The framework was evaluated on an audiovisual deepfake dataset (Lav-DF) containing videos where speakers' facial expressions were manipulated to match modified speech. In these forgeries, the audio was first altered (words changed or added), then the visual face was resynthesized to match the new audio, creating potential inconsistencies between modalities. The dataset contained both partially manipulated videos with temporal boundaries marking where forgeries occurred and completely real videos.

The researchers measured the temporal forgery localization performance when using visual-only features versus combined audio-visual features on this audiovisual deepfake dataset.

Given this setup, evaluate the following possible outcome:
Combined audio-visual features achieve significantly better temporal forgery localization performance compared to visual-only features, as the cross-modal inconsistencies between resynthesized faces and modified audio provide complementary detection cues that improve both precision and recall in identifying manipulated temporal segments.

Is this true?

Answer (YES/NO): YES